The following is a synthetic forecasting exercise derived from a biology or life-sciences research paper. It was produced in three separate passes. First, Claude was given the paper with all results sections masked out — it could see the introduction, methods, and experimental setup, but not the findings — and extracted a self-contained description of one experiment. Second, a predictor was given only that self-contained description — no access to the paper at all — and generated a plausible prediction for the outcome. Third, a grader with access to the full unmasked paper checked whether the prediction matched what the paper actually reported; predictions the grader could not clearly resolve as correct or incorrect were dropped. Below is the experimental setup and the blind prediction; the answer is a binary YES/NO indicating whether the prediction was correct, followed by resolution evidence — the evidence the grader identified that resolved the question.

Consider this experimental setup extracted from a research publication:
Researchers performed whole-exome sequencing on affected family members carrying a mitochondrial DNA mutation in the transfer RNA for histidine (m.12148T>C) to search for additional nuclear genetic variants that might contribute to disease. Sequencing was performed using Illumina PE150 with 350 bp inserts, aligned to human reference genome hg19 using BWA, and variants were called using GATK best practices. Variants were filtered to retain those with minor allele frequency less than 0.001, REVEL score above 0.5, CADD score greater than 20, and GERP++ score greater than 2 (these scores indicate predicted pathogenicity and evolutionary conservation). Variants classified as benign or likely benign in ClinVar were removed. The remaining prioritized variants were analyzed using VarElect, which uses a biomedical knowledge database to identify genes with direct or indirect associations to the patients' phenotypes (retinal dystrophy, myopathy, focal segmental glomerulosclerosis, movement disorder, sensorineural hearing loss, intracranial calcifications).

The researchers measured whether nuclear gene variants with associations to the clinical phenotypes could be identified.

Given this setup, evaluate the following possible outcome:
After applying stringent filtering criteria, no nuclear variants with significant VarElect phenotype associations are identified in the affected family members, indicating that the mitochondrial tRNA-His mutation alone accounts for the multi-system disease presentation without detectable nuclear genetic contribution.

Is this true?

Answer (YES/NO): NO